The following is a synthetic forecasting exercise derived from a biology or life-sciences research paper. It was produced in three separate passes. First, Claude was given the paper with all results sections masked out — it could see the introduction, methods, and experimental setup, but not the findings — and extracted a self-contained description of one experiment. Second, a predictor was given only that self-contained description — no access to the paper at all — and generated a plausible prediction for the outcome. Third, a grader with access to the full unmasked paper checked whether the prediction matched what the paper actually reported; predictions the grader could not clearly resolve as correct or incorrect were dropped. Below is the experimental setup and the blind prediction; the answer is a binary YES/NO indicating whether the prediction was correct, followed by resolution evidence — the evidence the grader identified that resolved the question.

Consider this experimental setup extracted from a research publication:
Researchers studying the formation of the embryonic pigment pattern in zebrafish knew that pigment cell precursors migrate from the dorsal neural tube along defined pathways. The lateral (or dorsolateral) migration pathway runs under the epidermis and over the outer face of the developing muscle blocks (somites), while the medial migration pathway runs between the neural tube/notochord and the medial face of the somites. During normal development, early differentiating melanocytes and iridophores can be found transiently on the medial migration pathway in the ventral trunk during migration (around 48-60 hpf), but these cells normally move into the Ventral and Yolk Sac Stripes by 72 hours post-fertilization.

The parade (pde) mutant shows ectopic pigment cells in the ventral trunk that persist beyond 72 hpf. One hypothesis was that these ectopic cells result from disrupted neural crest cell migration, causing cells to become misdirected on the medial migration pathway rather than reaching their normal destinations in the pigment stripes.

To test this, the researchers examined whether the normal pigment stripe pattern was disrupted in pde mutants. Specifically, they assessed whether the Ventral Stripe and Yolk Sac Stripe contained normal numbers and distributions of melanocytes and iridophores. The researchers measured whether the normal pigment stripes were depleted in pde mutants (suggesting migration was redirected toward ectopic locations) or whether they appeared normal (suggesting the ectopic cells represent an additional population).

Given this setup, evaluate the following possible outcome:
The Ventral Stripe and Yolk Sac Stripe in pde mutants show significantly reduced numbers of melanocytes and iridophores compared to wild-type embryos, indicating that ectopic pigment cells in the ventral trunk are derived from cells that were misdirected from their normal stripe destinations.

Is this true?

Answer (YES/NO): NO